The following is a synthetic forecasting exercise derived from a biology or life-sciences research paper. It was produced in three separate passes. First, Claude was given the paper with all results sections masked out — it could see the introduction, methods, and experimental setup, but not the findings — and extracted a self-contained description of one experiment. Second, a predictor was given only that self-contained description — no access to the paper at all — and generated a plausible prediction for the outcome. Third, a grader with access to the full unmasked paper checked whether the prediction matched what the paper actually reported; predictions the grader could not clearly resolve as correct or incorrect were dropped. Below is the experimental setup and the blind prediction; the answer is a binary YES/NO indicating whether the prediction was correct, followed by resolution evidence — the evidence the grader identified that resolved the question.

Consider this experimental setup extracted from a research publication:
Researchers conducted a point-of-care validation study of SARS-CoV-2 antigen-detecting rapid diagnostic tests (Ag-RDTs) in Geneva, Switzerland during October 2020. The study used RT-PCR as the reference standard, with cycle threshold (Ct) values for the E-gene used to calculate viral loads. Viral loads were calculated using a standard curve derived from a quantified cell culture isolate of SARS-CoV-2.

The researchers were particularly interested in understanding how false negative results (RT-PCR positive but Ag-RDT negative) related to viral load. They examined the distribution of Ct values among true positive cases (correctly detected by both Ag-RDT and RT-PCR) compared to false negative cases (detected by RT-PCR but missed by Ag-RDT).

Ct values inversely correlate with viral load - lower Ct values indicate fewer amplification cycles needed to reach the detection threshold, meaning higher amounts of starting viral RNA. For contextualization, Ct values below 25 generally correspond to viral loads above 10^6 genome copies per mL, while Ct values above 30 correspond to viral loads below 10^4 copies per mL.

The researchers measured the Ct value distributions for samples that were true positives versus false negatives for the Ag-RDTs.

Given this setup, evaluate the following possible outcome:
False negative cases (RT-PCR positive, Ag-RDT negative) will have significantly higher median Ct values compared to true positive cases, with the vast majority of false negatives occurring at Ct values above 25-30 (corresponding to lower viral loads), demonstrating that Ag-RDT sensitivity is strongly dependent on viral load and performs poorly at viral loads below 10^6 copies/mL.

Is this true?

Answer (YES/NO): YES